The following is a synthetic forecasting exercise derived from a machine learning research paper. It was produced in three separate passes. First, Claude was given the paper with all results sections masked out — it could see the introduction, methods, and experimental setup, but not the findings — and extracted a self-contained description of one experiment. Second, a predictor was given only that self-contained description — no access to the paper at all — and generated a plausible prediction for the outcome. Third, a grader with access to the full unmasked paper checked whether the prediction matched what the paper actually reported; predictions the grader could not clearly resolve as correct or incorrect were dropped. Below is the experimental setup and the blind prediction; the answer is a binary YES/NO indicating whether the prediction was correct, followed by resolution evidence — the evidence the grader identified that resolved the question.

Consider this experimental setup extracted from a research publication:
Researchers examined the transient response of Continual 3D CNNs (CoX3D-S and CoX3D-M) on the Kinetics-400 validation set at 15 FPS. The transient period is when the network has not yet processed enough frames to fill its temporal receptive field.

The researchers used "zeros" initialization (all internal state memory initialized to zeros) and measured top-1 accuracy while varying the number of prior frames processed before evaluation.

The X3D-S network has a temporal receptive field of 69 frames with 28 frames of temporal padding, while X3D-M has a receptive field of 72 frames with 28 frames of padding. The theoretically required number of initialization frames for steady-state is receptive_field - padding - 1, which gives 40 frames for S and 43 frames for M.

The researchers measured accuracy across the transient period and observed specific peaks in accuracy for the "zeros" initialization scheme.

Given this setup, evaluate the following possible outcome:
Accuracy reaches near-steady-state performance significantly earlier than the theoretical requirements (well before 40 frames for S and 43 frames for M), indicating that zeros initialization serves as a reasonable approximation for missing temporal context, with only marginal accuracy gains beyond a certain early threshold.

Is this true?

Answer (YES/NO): NO